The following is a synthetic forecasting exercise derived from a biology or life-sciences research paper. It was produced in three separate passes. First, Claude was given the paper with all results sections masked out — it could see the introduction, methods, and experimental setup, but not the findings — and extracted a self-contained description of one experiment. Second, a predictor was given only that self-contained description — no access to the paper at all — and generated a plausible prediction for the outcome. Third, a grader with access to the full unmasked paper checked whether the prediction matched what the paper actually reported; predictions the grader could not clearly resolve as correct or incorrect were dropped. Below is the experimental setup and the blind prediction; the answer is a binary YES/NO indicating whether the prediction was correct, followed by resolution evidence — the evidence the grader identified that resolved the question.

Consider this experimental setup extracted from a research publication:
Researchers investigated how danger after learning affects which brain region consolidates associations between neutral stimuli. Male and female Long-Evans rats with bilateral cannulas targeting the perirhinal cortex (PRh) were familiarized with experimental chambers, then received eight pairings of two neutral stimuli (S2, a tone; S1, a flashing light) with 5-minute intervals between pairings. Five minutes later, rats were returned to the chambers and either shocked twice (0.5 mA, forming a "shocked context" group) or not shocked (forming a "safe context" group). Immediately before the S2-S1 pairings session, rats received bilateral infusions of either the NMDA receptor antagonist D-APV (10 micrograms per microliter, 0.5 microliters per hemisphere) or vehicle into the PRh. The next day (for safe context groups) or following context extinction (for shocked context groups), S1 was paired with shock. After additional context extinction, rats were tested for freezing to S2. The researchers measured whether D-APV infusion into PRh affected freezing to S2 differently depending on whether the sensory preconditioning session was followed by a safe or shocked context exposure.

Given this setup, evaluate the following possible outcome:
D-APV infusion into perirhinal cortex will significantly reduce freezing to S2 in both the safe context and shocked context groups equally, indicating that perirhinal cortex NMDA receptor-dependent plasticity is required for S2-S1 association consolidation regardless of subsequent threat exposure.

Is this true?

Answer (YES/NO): NO